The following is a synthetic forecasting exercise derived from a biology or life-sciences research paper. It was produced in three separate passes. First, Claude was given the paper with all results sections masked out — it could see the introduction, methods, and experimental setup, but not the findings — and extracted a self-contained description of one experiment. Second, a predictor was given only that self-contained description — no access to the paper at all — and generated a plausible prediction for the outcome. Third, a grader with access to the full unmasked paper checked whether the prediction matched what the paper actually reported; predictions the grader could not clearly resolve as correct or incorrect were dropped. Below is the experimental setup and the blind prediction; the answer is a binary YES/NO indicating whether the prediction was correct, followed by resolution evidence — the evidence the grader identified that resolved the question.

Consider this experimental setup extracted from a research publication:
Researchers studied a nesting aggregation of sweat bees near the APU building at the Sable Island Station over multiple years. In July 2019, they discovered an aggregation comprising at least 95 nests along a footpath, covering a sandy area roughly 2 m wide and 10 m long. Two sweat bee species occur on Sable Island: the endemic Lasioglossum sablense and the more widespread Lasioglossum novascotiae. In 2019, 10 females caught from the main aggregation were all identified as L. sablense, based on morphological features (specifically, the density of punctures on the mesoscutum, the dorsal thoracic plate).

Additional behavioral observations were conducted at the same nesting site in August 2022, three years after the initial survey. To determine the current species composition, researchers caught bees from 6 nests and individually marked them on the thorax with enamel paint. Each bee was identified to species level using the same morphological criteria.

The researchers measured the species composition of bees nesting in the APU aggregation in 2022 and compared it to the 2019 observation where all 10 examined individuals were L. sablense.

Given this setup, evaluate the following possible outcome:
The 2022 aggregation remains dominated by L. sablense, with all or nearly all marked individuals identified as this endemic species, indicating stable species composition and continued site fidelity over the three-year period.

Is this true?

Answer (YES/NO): NO